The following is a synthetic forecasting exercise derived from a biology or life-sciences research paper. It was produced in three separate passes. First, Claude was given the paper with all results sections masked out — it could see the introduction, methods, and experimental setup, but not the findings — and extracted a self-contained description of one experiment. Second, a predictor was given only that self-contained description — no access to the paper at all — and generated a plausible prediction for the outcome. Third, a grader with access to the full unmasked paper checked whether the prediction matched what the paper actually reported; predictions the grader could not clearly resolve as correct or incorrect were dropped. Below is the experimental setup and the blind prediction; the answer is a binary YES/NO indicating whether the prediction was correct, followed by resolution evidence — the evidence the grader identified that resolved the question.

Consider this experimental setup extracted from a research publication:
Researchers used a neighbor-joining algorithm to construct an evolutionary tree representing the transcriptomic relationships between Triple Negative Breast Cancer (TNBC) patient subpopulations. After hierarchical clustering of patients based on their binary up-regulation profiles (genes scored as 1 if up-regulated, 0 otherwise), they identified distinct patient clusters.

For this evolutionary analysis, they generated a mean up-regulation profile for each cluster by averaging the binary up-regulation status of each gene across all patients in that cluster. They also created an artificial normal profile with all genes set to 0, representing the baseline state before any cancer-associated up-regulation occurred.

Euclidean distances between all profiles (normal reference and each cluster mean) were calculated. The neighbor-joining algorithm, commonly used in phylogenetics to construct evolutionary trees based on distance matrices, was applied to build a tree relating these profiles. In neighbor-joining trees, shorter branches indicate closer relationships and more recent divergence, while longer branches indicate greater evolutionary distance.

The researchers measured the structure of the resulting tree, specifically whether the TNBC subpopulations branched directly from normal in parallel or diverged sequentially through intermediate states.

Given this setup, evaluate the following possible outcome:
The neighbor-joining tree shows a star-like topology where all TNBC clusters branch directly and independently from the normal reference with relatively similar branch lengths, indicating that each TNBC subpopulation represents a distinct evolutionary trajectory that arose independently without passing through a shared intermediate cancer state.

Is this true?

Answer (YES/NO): NO